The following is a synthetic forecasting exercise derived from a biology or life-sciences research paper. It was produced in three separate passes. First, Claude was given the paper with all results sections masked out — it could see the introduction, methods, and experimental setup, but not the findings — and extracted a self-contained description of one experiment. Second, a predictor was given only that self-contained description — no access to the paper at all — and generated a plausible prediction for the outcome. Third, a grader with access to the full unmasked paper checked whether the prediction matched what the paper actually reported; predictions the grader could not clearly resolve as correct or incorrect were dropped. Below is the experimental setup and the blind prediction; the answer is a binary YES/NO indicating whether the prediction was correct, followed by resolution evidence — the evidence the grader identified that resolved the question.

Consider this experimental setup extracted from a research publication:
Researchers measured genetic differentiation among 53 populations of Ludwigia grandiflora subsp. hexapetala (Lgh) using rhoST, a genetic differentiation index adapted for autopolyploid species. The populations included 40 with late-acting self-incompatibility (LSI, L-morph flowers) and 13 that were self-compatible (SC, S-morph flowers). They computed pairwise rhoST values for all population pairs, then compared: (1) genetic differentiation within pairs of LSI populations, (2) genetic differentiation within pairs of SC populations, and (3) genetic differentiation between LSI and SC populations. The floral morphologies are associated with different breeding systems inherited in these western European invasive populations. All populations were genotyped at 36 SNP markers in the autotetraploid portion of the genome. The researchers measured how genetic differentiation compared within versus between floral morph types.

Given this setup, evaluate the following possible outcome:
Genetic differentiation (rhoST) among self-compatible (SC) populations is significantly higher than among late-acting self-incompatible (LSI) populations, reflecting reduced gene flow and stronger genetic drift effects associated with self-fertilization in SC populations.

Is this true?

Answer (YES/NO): NO